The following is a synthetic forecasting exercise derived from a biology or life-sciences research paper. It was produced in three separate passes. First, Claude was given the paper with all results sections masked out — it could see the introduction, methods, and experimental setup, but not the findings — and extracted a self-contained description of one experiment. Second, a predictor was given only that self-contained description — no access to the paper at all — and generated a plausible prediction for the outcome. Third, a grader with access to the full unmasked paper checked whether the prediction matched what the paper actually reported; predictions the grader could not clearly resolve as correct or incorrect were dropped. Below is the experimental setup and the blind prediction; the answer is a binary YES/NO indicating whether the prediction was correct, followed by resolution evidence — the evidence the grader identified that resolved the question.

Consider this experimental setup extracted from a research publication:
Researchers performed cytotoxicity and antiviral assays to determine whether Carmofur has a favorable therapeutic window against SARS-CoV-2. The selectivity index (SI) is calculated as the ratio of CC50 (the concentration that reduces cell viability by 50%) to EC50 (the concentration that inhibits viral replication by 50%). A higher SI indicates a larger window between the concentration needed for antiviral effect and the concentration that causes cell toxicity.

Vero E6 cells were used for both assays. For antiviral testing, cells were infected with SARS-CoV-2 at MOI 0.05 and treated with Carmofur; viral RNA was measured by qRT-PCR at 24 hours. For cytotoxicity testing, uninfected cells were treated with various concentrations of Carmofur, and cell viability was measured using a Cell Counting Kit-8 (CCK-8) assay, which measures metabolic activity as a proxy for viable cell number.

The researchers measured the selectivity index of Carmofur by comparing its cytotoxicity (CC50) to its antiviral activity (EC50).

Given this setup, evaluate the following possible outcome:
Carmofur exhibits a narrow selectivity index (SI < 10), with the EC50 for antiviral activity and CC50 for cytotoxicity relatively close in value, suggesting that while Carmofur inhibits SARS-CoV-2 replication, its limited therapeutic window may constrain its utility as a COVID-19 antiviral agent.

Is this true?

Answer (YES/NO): YES